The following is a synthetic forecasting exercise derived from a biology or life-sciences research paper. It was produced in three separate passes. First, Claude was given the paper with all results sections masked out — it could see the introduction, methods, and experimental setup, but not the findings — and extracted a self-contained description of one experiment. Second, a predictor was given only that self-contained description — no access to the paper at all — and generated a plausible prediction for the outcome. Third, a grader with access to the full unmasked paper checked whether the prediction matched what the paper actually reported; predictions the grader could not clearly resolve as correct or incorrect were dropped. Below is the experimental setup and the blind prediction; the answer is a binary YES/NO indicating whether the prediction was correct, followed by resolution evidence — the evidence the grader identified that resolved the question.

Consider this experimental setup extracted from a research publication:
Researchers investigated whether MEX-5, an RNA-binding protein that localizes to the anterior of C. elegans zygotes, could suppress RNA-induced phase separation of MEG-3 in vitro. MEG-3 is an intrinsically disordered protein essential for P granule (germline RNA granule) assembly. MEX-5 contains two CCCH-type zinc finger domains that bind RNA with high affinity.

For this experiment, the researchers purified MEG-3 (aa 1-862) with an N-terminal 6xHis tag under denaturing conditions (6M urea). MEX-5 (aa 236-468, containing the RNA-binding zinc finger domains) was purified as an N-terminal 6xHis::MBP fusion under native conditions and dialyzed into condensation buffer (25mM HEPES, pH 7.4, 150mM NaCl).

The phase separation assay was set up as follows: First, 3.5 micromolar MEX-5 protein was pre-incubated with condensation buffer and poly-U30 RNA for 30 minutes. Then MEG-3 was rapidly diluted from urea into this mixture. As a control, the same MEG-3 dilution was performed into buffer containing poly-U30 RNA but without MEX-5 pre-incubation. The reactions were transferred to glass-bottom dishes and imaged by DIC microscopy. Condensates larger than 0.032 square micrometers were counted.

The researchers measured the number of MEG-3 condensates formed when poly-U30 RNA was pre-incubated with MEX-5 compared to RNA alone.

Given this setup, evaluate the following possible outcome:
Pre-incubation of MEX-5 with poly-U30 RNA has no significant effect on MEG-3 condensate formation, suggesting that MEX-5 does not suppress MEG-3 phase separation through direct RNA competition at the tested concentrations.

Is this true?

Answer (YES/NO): NO